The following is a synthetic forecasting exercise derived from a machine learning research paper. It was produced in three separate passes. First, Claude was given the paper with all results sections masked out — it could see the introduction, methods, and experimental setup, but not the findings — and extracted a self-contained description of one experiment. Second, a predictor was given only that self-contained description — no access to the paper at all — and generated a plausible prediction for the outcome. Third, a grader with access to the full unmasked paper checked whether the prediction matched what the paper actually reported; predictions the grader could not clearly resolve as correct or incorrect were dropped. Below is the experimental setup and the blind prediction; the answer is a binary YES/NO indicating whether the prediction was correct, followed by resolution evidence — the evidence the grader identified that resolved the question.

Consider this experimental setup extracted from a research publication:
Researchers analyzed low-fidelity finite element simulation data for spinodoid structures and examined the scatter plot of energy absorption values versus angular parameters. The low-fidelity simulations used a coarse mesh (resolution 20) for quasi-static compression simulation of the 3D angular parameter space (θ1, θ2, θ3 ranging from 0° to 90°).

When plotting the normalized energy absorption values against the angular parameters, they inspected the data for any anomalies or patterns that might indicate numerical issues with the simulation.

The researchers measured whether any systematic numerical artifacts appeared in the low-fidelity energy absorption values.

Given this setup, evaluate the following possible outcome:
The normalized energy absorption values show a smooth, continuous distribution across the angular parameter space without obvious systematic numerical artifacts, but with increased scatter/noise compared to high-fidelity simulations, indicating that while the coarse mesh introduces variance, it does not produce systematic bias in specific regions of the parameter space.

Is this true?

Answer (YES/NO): NO